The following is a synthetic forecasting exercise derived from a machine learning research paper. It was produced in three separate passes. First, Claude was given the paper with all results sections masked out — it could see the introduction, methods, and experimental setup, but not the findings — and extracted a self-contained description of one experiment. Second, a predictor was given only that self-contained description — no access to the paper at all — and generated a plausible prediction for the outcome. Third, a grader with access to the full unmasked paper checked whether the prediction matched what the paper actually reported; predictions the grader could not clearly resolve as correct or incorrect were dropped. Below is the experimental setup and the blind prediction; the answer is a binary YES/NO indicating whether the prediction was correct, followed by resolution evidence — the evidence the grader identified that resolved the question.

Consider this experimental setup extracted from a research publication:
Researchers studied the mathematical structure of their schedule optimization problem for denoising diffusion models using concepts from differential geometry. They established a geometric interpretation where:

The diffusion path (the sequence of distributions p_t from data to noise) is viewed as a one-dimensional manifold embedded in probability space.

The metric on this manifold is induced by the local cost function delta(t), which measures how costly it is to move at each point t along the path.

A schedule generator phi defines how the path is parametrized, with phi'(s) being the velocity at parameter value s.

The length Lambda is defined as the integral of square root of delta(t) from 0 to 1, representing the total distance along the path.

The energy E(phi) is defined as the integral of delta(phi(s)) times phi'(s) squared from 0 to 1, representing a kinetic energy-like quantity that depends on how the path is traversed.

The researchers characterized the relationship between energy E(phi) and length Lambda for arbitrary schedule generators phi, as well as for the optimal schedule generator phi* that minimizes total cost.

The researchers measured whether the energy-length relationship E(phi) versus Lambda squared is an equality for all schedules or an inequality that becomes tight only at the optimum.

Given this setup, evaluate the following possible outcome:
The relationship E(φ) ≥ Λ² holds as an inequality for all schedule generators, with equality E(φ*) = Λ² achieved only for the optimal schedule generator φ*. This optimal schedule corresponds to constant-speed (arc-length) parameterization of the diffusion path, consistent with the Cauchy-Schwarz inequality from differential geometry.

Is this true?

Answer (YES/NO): YES